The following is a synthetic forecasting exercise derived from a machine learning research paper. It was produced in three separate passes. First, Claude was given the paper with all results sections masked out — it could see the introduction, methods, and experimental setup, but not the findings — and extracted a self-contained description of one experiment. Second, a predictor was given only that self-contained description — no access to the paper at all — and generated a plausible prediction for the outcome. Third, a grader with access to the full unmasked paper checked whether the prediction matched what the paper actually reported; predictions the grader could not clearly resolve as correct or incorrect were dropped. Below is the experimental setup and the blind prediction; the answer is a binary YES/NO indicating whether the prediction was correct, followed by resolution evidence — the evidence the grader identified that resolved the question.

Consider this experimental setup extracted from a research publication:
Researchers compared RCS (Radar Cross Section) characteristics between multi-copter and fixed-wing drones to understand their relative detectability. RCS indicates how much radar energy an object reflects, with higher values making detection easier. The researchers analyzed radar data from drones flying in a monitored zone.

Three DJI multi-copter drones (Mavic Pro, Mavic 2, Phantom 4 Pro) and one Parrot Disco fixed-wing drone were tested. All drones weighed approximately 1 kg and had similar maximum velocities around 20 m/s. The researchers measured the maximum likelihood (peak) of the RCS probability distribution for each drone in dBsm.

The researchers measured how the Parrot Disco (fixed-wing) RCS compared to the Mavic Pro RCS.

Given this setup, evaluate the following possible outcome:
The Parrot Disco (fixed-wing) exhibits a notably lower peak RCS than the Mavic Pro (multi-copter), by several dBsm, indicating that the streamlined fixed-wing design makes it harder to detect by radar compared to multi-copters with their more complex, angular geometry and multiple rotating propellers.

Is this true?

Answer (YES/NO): NO